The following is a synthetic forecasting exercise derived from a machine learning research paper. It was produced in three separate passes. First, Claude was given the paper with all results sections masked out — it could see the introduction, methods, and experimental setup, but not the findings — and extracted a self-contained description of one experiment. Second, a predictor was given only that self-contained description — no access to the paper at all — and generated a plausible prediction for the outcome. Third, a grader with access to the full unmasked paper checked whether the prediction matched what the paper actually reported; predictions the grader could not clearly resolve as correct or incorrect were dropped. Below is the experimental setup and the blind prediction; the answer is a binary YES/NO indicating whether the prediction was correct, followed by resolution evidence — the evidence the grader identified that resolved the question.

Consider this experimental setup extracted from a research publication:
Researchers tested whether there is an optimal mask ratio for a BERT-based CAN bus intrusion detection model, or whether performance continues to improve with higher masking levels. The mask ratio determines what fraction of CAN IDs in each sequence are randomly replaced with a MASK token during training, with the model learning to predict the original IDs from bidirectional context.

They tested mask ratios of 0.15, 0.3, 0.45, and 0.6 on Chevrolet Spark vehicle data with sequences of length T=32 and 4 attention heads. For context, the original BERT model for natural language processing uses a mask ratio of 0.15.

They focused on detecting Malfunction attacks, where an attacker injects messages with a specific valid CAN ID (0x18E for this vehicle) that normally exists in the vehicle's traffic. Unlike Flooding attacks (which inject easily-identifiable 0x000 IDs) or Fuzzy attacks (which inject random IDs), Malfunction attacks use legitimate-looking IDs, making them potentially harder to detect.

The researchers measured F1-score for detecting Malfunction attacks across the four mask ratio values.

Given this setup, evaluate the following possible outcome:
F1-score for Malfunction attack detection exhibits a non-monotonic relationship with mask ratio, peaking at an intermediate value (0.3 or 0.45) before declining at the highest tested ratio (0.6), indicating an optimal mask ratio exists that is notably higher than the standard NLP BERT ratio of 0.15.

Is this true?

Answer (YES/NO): YES